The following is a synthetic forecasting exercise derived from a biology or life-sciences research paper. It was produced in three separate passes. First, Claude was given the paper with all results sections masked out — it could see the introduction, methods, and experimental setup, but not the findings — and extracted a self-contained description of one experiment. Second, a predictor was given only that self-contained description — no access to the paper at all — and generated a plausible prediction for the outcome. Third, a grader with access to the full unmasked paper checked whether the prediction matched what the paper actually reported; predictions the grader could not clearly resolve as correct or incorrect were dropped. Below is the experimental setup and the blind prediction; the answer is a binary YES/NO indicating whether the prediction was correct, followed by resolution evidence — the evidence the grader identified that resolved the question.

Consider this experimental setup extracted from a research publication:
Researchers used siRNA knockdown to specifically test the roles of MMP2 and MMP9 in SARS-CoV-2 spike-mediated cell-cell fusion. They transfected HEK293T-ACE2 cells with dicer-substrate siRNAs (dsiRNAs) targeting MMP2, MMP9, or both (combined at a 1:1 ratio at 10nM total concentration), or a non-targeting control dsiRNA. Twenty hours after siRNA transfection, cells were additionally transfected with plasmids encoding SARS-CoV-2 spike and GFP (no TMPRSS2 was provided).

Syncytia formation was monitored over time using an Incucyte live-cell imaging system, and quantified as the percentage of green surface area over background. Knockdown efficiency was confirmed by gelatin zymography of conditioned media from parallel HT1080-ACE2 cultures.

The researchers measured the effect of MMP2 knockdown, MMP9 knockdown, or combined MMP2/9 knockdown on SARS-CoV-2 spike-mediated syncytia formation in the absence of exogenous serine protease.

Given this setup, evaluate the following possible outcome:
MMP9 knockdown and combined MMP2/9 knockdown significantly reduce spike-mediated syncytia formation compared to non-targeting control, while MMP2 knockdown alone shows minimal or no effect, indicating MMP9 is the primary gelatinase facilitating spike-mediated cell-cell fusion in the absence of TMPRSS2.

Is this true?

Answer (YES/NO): NO